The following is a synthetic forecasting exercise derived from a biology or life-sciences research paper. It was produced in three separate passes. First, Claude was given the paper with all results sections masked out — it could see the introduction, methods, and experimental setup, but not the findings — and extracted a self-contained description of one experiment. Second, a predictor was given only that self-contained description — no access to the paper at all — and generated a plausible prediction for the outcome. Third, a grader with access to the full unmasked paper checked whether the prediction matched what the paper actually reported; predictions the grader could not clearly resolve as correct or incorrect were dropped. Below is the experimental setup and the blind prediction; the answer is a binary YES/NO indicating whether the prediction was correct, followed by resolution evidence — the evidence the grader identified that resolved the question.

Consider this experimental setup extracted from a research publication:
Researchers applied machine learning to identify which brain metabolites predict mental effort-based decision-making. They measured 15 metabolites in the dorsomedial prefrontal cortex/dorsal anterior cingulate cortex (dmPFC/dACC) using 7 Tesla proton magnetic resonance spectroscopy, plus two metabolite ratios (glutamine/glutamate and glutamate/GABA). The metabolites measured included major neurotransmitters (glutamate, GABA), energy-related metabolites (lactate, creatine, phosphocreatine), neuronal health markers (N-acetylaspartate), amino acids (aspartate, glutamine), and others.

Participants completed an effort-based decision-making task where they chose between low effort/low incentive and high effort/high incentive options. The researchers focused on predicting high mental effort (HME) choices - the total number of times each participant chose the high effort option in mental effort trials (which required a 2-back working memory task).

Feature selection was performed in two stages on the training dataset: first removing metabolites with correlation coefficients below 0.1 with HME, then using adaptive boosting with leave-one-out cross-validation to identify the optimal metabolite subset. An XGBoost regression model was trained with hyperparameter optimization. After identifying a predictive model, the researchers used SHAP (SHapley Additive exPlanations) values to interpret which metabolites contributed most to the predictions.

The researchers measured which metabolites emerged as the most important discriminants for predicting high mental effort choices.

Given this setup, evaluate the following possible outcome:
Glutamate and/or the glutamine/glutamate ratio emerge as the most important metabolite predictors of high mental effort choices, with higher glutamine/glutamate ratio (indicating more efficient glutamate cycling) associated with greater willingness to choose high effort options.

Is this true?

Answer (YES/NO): NO